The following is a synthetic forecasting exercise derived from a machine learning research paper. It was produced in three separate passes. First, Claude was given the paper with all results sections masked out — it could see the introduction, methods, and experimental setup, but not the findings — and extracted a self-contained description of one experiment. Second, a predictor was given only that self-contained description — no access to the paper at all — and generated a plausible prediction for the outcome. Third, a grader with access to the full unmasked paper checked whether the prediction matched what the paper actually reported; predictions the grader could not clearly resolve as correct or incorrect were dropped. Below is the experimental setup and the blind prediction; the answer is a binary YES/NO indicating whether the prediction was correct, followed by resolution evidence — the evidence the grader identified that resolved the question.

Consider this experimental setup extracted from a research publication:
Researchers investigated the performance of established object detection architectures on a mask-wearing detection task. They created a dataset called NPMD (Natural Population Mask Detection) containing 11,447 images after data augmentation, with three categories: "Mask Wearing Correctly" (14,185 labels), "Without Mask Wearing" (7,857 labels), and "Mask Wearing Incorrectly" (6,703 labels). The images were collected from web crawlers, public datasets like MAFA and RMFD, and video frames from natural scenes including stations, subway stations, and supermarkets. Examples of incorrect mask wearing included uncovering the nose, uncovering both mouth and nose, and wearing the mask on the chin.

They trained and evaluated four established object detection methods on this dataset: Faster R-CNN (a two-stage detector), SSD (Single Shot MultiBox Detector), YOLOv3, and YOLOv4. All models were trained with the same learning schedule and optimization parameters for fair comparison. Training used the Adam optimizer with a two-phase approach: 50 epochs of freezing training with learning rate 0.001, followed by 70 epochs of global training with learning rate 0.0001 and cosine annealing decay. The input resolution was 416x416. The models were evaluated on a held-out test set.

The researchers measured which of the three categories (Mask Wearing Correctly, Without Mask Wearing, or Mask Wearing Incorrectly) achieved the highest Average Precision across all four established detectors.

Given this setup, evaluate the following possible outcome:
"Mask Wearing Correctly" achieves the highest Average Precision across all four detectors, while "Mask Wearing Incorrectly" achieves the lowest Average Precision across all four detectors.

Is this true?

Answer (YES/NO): NO